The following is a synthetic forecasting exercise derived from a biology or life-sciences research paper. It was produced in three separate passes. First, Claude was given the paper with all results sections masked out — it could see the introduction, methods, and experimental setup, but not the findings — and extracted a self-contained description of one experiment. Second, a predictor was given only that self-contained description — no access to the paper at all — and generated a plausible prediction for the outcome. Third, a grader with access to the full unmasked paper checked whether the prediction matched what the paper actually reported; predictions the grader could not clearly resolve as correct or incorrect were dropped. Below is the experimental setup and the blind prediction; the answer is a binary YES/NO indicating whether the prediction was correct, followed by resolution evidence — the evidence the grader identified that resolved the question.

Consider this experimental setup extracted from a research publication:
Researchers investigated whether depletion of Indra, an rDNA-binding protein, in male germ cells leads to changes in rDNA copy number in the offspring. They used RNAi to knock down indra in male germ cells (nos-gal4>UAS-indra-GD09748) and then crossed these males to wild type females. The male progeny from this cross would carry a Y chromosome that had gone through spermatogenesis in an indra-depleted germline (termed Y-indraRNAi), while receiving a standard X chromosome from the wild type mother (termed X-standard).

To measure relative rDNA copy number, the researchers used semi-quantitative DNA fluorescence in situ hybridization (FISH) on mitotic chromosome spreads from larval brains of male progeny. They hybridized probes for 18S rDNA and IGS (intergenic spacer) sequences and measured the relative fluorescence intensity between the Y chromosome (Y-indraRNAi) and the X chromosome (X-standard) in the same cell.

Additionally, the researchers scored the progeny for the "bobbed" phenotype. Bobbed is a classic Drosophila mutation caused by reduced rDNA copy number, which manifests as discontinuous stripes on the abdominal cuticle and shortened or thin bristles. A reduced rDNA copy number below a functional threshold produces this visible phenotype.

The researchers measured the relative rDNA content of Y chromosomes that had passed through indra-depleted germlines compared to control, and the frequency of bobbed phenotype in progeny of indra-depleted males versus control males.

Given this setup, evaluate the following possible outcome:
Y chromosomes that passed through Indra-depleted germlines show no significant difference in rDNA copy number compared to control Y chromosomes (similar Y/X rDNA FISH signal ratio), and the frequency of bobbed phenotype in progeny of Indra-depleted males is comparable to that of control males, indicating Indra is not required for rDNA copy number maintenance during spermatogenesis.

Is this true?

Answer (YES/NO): NO